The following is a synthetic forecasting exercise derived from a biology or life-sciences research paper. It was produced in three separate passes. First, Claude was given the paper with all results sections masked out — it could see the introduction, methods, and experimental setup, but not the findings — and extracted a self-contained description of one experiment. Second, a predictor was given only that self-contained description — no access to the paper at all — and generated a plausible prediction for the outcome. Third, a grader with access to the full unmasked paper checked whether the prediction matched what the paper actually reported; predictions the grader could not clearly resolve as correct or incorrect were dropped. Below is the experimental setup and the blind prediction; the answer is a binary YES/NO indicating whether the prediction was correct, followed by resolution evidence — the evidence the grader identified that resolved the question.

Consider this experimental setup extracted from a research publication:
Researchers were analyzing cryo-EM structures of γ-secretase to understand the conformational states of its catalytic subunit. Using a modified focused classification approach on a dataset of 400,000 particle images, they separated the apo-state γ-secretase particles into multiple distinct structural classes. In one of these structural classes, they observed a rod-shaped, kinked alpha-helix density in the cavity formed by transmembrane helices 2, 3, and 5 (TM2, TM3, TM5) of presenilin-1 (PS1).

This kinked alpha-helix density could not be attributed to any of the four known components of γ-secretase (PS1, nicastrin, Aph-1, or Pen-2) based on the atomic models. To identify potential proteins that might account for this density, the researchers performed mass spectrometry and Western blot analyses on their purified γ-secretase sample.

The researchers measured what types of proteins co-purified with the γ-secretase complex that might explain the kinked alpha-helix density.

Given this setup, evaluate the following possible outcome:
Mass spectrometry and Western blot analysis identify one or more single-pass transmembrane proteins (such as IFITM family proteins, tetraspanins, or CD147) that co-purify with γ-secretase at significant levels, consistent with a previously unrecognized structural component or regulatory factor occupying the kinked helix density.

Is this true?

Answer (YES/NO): NO